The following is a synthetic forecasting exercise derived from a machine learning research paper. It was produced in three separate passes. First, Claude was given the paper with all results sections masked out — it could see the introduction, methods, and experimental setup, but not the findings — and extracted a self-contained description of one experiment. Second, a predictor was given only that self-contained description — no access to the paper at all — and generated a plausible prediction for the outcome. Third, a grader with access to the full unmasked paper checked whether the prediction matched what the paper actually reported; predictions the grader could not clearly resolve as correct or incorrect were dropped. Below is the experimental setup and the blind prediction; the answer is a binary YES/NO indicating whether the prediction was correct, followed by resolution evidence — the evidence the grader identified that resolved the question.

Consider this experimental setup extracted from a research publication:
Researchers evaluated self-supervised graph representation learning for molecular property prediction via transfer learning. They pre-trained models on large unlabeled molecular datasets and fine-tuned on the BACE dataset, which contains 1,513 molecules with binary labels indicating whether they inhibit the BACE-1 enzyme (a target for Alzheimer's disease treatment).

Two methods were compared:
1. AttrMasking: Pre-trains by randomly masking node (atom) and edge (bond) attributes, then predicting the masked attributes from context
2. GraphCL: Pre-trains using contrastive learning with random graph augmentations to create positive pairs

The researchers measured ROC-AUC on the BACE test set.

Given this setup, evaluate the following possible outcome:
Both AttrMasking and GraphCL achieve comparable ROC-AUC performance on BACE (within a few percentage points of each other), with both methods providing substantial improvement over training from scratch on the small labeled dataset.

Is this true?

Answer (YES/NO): YES